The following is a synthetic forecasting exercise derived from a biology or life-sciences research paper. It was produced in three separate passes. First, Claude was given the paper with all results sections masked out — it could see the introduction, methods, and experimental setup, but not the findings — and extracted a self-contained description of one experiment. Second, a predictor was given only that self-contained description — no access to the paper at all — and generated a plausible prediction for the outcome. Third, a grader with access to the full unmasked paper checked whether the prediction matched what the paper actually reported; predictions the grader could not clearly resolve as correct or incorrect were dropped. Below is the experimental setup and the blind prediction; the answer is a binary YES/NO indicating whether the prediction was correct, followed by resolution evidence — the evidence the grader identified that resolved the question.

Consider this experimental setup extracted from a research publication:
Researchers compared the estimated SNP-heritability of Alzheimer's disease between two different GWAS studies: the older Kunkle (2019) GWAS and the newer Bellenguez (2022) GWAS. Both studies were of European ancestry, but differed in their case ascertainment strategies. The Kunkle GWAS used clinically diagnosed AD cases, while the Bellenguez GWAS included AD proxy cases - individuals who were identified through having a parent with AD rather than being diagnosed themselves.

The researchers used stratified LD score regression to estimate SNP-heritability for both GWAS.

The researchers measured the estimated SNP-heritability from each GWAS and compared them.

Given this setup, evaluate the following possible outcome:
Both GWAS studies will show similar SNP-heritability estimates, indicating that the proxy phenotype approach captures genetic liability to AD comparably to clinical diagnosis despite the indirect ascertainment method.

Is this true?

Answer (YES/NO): NO